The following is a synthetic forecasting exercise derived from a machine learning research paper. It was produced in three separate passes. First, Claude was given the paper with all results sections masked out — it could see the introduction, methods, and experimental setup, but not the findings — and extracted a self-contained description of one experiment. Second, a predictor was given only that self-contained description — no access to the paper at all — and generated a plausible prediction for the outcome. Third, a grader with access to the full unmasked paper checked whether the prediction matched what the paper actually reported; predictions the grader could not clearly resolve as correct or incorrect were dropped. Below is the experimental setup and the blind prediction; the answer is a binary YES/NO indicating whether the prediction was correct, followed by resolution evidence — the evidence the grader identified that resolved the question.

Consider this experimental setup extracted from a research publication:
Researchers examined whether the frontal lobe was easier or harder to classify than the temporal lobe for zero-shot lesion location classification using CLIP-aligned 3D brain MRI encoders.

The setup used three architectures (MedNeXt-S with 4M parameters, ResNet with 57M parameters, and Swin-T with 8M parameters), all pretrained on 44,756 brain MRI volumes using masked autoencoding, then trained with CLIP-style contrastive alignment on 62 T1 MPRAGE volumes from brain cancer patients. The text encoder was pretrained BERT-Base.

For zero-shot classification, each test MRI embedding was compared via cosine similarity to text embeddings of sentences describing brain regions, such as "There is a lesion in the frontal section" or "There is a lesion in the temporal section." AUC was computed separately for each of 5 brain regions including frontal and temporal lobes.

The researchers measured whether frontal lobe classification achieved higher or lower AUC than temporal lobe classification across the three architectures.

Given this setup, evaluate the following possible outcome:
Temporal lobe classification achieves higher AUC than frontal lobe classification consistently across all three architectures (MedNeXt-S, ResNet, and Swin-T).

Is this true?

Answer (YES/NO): NO